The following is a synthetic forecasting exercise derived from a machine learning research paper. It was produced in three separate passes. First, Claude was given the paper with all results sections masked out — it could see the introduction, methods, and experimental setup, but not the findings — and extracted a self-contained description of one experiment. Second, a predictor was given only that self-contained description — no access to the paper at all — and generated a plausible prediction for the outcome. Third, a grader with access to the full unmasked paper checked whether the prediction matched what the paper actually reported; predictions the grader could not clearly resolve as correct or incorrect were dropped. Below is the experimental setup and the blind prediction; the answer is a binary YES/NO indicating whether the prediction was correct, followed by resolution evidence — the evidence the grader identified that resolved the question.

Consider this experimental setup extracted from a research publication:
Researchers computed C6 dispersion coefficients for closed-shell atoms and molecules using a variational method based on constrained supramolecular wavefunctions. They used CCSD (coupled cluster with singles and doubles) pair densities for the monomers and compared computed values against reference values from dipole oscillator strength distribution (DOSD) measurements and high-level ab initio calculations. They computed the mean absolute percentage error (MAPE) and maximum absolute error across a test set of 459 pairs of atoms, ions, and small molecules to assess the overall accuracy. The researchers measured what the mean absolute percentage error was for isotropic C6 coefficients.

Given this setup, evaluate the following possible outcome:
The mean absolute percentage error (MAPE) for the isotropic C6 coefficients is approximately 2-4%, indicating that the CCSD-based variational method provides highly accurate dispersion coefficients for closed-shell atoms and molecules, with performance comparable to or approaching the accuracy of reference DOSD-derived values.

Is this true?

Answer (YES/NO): NO